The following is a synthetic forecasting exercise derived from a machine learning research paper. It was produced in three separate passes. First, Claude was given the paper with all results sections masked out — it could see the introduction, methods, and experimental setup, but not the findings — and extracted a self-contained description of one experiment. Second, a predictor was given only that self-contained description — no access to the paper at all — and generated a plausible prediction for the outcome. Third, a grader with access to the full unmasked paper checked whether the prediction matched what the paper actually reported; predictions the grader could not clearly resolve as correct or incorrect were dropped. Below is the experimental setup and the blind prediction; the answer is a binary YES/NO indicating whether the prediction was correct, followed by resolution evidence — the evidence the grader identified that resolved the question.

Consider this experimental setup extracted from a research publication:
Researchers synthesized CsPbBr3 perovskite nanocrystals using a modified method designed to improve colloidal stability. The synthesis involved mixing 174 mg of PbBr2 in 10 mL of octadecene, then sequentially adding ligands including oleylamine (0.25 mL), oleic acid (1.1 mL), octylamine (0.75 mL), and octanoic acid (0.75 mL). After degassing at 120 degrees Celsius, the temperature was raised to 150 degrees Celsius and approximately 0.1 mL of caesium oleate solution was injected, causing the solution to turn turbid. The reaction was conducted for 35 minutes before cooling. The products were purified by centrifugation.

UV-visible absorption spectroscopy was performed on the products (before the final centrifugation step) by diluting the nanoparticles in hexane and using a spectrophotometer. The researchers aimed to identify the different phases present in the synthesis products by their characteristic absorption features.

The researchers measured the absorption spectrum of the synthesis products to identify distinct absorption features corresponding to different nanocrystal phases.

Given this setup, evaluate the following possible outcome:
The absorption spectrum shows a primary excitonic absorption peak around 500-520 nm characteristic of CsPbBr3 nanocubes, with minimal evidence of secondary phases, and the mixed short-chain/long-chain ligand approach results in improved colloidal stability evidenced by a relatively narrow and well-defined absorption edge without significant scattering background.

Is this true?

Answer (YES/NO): NO